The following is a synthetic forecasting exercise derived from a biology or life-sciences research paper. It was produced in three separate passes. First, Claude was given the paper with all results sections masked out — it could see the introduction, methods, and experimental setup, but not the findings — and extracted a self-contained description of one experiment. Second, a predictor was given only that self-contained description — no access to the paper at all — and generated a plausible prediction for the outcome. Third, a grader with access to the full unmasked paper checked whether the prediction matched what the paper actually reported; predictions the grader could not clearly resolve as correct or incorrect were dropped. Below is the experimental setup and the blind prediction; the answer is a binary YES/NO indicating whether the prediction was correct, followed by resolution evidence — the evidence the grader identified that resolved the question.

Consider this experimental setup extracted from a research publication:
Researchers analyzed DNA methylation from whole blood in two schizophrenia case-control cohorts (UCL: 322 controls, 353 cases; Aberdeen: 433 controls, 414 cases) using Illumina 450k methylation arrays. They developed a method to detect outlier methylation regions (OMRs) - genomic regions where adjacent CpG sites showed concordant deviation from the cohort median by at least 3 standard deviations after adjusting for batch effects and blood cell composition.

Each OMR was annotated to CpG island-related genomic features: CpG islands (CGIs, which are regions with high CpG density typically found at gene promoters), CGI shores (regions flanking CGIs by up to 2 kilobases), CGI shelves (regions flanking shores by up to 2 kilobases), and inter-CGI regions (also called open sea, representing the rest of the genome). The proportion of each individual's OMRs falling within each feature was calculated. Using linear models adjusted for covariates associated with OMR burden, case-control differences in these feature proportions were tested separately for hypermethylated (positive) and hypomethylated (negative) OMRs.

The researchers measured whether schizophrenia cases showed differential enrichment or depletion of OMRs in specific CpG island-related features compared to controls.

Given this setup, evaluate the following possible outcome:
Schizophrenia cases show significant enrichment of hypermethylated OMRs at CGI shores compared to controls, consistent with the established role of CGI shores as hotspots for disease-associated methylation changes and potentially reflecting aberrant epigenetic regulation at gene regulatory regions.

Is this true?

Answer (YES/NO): NO